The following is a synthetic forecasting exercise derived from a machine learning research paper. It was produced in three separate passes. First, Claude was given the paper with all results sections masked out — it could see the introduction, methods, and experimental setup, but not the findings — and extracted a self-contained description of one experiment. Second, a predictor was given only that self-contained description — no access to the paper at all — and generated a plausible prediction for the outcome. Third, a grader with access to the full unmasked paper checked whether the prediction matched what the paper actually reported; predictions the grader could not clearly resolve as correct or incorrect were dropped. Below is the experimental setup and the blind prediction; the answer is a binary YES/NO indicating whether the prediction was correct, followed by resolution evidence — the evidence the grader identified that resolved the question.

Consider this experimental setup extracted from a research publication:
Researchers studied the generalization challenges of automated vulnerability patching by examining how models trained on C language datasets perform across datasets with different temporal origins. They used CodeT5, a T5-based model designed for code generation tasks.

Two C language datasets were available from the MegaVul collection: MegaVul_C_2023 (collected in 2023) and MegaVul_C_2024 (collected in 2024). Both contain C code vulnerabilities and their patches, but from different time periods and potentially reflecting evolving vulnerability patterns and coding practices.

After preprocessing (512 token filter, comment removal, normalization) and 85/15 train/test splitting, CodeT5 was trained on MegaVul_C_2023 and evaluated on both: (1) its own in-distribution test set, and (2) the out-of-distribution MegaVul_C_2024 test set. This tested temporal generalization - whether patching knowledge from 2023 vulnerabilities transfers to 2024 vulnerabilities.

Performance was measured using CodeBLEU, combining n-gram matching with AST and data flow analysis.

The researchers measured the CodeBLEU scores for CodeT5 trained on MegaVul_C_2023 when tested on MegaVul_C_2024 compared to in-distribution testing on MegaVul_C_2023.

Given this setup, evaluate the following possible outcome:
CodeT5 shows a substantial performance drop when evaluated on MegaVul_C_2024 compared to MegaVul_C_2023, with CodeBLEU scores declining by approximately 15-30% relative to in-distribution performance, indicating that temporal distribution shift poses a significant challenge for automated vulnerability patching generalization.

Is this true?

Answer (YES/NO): NO